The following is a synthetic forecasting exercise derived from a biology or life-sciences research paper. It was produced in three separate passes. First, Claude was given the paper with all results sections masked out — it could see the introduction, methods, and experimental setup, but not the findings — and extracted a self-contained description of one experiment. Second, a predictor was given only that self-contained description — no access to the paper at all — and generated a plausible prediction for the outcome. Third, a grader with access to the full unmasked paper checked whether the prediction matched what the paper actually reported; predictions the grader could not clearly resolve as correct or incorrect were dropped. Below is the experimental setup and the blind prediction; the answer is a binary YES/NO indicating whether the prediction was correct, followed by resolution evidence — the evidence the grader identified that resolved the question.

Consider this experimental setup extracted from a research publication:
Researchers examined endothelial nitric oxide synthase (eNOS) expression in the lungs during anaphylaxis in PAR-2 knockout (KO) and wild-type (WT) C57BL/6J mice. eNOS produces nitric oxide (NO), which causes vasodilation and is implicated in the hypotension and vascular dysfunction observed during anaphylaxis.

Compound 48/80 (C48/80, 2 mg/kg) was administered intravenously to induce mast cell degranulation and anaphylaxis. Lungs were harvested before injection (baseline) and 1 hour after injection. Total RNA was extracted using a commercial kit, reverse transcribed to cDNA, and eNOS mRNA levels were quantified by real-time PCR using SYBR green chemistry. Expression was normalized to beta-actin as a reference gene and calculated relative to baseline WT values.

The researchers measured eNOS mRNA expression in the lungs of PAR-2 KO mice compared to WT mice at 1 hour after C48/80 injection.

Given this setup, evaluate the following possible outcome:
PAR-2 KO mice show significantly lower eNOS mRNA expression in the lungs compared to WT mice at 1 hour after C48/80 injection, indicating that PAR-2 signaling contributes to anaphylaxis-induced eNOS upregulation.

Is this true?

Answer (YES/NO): NO